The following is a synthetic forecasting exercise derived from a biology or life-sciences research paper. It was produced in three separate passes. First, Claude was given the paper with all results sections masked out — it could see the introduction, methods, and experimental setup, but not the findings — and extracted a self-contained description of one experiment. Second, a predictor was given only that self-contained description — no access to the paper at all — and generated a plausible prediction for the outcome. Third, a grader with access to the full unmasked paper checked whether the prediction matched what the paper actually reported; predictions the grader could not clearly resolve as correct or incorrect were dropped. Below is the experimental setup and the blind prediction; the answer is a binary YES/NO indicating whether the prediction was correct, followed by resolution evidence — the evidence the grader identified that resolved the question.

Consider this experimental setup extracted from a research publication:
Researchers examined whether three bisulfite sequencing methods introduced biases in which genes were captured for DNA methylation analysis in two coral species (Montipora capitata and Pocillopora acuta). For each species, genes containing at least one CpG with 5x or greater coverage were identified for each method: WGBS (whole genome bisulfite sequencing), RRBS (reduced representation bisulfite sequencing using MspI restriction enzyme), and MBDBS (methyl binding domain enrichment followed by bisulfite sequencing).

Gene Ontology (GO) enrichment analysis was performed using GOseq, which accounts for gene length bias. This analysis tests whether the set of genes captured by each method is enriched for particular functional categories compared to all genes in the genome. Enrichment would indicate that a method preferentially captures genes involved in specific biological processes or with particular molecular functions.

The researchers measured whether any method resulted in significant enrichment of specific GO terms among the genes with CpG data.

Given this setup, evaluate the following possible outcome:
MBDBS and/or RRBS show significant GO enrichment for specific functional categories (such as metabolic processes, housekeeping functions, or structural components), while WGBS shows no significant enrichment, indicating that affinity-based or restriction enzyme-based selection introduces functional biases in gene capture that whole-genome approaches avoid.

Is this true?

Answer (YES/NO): NO